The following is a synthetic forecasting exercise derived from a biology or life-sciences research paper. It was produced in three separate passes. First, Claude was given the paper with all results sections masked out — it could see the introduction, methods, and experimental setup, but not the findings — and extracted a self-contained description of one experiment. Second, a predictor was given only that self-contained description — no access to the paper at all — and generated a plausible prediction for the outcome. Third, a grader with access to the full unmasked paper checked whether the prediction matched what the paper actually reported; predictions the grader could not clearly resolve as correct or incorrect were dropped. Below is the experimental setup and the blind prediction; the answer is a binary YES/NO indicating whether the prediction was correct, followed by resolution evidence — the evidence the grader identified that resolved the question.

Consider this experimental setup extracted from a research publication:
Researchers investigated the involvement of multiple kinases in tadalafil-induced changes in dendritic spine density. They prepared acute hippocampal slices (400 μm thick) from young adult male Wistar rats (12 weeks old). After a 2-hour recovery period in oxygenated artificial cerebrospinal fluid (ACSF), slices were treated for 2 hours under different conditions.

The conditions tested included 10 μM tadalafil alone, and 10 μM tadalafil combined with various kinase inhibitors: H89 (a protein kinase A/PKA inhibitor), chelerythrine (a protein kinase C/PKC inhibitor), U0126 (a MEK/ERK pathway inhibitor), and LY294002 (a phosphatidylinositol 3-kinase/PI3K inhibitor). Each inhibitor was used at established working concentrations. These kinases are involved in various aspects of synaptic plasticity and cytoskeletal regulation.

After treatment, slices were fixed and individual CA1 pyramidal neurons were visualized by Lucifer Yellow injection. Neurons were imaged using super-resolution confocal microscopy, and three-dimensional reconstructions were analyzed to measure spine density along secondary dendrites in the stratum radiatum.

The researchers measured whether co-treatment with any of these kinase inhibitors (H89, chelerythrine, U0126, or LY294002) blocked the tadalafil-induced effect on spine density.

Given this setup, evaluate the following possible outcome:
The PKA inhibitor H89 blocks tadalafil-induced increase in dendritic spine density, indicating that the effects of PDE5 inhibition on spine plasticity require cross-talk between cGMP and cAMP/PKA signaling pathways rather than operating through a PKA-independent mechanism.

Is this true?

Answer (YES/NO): NO